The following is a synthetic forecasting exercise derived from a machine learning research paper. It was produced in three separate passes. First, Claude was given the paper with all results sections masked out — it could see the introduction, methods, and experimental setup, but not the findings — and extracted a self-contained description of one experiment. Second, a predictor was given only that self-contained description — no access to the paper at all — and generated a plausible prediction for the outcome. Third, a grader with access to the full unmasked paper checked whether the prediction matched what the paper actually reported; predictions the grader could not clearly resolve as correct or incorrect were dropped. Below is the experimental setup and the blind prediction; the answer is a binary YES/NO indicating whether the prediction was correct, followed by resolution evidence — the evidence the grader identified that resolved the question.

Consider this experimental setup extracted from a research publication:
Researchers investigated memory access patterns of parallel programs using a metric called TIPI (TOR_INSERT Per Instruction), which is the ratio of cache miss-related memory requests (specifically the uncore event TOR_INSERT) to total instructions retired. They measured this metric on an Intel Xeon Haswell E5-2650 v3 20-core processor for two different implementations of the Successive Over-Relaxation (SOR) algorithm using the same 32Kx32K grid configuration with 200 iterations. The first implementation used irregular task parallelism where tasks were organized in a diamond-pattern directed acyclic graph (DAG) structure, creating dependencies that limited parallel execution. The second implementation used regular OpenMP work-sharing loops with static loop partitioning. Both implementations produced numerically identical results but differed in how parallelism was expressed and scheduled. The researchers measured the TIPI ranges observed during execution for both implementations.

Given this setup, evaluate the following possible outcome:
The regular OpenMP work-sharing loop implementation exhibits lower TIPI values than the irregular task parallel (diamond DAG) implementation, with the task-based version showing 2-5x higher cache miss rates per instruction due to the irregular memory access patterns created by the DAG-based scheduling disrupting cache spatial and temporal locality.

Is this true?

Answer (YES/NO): NO